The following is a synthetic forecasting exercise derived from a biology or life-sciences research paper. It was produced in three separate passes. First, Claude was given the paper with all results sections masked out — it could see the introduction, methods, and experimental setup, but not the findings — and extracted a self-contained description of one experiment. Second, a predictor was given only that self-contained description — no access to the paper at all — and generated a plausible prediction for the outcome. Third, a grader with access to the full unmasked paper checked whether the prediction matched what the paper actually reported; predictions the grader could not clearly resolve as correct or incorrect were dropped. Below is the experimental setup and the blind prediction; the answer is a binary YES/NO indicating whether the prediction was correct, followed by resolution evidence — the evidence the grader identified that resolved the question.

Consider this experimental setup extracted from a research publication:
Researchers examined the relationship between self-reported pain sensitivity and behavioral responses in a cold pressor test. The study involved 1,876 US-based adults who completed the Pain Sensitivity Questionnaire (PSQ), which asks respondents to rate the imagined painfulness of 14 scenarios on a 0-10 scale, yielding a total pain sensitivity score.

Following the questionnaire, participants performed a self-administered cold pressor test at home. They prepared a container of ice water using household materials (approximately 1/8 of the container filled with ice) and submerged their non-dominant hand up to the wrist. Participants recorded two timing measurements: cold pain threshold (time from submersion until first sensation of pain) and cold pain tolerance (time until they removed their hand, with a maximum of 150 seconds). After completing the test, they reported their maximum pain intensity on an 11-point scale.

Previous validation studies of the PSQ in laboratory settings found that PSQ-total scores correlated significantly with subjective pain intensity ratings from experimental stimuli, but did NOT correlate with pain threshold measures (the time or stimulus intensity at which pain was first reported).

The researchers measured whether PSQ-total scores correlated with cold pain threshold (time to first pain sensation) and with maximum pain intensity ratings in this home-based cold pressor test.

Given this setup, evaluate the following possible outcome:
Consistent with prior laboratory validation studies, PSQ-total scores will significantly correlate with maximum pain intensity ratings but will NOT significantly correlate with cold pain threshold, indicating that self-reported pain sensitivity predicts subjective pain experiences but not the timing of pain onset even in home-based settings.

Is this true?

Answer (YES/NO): NO